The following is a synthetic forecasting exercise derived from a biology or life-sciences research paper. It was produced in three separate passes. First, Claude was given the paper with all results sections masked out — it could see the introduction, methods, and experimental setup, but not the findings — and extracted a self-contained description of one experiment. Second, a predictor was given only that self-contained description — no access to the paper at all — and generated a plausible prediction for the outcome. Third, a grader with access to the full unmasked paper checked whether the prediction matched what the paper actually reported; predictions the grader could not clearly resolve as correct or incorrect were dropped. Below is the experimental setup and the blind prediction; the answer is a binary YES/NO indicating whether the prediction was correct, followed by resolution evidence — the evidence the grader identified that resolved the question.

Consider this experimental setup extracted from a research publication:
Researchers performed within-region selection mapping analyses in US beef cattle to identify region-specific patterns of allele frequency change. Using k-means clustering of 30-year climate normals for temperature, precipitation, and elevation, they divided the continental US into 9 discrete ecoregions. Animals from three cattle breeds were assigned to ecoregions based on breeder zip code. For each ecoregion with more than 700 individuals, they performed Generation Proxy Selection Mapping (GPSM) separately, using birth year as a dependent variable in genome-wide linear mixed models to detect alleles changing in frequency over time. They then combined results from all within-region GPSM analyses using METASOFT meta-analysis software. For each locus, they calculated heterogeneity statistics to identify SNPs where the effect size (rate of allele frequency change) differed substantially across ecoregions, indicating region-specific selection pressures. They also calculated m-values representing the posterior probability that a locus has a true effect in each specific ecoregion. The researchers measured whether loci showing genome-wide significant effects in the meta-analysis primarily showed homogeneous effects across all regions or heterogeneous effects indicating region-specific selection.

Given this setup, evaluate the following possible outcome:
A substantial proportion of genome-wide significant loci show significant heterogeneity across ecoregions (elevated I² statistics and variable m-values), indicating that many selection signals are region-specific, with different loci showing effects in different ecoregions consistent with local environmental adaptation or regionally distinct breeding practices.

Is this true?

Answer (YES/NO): NO